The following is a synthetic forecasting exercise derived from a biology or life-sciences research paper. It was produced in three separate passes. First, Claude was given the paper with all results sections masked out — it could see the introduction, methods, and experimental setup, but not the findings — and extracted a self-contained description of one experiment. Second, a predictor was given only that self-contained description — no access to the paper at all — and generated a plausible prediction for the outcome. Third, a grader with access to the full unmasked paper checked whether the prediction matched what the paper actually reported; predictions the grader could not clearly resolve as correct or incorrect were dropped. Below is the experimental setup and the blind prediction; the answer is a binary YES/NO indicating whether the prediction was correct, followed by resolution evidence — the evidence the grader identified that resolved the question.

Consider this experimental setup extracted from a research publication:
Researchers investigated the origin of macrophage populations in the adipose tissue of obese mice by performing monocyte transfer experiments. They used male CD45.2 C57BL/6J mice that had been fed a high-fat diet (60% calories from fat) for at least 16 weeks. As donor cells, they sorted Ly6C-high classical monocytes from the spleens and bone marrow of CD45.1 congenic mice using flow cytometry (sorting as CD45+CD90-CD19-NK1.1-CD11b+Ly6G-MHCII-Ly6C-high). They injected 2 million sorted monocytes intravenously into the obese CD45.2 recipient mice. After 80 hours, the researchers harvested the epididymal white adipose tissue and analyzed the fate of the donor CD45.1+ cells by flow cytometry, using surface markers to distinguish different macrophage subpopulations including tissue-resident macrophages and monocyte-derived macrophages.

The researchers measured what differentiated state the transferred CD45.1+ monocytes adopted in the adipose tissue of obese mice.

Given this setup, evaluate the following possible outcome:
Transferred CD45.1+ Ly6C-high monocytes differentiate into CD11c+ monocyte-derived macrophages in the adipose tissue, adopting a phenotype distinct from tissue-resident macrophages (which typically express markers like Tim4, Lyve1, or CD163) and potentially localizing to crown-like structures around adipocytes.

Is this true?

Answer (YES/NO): YES